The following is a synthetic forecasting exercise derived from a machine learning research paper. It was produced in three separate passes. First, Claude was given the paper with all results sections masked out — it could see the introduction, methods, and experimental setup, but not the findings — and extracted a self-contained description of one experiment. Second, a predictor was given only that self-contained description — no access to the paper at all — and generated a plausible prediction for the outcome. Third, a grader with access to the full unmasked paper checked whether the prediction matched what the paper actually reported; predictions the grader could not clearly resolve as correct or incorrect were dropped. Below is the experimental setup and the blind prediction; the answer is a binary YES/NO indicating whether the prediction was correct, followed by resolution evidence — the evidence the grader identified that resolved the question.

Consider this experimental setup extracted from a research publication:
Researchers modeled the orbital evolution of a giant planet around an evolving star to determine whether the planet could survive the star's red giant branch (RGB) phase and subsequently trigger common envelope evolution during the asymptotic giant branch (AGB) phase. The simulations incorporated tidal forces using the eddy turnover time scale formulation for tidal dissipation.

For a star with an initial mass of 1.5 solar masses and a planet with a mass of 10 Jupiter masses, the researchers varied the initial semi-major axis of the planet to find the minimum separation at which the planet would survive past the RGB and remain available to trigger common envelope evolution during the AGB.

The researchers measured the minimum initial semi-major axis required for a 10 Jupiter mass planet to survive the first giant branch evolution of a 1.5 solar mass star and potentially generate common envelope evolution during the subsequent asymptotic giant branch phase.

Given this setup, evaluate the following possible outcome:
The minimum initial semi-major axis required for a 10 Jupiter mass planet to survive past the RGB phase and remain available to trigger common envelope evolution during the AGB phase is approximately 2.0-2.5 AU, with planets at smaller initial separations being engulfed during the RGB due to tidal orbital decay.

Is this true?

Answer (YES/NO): YES